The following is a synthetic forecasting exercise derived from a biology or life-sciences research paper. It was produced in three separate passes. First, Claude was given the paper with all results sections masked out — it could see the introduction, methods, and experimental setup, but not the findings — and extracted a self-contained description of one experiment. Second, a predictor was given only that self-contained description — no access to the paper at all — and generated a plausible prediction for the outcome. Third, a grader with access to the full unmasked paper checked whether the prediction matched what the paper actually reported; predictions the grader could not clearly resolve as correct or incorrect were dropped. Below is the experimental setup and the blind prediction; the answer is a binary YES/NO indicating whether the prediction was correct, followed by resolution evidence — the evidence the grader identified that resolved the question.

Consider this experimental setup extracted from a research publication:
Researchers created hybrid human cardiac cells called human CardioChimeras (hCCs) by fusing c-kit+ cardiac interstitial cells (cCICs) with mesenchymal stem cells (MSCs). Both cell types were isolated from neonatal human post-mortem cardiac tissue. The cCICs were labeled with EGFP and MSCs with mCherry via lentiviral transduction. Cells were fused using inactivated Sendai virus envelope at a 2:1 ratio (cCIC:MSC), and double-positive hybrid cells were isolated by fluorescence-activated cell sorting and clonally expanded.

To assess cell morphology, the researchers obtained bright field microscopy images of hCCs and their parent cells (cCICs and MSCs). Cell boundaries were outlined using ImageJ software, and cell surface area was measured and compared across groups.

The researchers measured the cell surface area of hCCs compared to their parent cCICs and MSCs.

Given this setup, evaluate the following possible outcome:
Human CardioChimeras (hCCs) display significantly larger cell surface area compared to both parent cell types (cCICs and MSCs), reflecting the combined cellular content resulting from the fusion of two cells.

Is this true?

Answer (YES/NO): NO